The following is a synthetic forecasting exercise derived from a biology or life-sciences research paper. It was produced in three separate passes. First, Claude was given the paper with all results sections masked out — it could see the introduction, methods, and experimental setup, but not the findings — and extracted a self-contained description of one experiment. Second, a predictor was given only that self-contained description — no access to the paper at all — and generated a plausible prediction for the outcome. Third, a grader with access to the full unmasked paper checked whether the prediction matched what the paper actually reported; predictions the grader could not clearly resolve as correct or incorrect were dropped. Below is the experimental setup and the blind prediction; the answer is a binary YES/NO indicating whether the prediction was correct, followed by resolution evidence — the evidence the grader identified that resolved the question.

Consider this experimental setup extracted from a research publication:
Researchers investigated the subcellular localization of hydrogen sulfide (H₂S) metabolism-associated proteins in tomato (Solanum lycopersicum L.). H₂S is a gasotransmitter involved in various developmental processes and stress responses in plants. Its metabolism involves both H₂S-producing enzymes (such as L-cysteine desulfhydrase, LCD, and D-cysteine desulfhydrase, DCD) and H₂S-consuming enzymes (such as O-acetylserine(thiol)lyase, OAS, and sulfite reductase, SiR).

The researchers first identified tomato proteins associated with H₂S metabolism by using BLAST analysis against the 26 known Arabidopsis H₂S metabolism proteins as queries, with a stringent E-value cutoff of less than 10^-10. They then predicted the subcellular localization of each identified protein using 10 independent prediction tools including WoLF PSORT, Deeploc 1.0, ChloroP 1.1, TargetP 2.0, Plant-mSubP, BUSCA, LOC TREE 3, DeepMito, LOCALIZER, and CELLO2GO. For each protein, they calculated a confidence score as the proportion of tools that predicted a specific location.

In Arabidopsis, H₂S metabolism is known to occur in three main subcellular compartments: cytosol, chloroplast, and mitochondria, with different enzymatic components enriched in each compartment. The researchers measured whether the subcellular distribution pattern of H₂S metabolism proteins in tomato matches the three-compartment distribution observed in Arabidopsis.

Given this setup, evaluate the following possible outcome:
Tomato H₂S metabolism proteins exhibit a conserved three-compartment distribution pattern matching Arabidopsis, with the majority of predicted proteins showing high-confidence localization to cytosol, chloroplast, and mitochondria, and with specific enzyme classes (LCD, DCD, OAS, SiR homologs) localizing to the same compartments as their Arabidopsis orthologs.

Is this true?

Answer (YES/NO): NO